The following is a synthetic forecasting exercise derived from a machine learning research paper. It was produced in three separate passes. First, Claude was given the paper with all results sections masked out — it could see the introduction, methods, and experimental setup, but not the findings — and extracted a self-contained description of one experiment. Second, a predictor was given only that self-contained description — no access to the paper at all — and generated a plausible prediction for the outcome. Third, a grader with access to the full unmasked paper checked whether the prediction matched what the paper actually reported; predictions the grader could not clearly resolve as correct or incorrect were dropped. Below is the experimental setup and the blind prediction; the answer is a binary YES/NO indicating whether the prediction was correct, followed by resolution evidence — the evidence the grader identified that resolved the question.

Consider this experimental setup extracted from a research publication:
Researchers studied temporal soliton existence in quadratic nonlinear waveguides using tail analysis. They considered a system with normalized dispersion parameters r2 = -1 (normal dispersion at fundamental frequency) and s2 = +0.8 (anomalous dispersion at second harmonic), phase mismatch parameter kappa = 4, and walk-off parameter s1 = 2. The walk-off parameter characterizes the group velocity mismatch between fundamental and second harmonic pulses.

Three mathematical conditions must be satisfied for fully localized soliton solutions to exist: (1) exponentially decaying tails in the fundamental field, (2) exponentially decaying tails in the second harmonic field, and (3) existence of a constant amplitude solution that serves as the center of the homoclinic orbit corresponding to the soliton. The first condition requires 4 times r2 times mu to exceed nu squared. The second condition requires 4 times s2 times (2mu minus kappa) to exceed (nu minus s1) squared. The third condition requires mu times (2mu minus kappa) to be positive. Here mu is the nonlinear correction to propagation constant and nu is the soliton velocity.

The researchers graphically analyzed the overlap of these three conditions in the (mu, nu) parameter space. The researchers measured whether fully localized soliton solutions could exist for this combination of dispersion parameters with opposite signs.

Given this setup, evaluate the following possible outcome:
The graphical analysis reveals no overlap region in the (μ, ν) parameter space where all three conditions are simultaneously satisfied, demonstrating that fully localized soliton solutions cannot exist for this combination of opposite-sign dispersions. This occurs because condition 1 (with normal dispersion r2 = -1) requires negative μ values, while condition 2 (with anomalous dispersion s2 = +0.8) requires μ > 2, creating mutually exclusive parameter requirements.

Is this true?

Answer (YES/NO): YES